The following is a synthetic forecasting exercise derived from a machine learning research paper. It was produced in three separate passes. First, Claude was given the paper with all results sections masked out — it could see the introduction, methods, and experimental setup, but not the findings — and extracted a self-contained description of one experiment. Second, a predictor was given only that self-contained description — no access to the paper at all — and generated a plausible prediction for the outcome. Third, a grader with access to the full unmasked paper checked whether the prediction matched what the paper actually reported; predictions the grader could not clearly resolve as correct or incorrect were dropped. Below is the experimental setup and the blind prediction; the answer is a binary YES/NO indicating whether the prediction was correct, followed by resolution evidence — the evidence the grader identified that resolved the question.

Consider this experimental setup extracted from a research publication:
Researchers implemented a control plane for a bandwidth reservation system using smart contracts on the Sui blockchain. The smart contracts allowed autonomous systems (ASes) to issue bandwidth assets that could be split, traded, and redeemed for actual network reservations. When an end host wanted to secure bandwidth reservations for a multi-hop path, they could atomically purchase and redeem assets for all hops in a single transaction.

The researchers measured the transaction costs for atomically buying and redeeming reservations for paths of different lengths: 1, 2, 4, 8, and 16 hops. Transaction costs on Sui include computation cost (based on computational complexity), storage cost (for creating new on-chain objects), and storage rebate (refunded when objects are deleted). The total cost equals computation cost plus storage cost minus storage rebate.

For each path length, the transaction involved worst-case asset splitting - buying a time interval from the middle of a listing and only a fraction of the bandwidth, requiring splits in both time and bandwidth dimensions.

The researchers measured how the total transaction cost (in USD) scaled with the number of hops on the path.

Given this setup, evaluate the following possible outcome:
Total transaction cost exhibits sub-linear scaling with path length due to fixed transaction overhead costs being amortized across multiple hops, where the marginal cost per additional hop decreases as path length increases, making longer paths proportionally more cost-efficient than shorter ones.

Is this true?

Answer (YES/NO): NO